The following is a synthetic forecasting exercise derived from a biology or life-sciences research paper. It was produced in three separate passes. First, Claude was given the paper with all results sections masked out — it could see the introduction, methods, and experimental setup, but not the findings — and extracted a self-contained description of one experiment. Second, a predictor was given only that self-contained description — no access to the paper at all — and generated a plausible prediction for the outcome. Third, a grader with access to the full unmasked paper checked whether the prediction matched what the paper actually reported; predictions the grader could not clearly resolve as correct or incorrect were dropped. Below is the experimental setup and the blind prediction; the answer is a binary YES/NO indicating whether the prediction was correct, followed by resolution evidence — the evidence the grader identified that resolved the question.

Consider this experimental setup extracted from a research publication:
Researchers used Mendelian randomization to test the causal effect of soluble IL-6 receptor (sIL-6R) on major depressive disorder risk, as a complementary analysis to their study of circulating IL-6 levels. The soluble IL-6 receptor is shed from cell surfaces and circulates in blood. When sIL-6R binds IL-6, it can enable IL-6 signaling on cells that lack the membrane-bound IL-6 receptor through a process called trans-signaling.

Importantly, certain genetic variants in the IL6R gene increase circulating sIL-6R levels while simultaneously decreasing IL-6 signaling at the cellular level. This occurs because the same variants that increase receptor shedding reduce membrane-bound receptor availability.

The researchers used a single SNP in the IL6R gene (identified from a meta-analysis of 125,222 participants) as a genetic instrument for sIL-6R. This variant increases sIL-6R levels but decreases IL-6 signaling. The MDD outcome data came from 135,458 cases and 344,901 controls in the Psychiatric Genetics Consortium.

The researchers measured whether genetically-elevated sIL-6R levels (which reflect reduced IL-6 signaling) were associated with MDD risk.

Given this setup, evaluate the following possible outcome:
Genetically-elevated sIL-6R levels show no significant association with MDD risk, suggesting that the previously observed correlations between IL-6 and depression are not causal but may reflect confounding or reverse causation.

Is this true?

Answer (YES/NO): NO